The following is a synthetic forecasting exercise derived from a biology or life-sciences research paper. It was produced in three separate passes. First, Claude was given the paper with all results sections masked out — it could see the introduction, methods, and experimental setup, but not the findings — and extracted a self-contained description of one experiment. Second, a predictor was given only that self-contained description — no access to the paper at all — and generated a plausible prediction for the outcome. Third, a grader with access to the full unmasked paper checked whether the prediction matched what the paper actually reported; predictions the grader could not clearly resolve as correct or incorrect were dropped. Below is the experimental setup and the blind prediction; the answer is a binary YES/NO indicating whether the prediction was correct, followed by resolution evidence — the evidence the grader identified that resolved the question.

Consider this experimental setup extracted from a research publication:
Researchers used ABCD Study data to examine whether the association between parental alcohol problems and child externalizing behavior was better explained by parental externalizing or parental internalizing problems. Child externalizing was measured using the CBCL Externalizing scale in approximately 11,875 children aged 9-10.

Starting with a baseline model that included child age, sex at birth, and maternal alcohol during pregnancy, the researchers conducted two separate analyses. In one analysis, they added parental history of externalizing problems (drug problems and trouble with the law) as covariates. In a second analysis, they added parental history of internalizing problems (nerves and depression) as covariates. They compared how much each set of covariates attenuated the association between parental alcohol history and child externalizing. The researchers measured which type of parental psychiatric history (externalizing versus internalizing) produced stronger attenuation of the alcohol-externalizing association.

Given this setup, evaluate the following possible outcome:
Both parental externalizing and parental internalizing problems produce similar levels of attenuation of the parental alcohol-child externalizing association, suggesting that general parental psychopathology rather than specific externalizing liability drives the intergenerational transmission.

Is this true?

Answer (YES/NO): NO